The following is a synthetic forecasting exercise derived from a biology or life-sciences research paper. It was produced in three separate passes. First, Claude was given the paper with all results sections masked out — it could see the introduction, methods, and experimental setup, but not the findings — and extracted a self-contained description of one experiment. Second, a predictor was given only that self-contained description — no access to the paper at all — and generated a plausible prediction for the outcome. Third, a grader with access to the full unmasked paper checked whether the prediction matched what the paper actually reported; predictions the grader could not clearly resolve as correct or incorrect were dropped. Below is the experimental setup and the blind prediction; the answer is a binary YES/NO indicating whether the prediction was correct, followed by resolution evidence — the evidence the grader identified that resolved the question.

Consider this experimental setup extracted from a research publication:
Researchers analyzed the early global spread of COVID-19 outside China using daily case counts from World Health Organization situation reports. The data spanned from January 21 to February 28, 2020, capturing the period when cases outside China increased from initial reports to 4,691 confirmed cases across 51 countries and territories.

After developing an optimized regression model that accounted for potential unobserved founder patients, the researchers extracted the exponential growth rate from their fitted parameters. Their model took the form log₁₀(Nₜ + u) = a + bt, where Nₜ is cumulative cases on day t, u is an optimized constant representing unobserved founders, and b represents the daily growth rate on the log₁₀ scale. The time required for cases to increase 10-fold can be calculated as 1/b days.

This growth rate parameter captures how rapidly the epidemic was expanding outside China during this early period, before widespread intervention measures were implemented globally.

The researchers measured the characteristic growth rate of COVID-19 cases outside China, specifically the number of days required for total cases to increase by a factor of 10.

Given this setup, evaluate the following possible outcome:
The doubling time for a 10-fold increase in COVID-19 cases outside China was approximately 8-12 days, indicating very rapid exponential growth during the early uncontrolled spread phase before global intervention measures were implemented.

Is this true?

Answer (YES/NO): NO